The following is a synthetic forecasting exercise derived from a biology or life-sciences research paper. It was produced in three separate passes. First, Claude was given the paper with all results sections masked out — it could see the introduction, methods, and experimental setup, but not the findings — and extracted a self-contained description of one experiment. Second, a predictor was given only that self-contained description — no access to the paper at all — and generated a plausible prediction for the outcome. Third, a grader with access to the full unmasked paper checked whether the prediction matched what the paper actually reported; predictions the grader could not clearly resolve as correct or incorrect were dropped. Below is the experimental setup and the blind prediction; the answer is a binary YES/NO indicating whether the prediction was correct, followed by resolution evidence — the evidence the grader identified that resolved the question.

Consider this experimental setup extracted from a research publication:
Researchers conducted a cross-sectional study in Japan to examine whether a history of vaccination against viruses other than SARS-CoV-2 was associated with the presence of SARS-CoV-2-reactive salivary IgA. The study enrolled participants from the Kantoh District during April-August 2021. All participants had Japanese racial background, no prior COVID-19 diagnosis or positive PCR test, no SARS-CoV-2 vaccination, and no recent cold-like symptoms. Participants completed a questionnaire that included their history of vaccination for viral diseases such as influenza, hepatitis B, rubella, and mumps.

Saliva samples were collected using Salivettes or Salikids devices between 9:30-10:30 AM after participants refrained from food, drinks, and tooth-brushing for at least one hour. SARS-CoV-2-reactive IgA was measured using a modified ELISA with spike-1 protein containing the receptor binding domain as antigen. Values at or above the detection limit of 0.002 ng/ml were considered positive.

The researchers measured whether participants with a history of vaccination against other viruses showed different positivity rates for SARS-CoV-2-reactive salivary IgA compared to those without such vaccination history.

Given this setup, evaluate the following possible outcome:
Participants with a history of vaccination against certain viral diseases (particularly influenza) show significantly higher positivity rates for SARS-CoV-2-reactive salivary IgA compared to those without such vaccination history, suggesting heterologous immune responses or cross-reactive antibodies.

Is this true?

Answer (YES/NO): NO